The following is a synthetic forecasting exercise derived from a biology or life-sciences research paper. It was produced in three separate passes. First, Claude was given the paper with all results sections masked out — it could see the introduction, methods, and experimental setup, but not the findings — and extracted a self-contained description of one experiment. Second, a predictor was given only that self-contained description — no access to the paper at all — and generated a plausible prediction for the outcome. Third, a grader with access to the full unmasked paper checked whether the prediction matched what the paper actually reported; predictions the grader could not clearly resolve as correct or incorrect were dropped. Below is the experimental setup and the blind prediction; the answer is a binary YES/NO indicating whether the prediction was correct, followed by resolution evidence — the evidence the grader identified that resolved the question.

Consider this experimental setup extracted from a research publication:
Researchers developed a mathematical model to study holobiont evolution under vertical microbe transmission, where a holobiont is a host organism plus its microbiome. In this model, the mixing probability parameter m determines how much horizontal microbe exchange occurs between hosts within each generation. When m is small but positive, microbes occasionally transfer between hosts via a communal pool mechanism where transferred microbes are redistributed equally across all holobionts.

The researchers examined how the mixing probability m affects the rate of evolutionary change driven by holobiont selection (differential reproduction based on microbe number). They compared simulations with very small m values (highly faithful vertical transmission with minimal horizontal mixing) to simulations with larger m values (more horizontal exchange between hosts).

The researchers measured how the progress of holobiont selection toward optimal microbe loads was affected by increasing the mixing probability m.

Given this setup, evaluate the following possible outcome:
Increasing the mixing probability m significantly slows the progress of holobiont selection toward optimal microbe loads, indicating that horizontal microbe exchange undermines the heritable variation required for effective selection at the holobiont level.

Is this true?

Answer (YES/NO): YES